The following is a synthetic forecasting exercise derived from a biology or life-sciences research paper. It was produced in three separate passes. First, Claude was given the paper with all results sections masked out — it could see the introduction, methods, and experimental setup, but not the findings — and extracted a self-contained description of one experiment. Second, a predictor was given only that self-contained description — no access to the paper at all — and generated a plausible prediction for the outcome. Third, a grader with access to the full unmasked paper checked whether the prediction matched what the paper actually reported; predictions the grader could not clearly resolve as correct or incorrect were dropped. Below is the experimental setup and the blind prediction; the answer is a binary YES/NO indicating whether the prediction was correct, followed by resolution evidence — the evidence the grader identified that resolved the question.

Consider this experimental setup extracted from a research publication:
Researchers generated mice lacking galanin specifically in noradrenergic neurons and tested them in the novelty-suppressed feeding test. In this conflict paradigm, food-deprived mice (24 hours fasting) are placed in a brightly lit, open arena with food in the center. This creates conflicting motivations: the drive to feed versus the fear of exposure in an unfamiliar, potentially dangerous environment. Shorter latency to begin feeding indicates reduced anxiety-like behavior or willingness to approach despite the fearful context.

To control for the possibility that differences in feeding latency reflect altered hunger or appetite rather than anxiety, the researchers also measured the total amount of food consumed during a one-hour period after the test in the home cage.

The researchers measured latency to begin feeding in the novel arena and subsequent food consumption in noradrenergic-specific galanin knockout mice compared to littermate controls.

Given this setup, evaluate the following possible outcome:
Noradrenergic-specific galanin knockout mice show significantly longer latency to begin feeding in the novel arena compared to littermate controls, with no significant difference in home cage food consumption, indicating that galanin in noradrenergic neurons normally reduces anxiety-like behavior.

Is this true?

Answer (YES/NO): NO